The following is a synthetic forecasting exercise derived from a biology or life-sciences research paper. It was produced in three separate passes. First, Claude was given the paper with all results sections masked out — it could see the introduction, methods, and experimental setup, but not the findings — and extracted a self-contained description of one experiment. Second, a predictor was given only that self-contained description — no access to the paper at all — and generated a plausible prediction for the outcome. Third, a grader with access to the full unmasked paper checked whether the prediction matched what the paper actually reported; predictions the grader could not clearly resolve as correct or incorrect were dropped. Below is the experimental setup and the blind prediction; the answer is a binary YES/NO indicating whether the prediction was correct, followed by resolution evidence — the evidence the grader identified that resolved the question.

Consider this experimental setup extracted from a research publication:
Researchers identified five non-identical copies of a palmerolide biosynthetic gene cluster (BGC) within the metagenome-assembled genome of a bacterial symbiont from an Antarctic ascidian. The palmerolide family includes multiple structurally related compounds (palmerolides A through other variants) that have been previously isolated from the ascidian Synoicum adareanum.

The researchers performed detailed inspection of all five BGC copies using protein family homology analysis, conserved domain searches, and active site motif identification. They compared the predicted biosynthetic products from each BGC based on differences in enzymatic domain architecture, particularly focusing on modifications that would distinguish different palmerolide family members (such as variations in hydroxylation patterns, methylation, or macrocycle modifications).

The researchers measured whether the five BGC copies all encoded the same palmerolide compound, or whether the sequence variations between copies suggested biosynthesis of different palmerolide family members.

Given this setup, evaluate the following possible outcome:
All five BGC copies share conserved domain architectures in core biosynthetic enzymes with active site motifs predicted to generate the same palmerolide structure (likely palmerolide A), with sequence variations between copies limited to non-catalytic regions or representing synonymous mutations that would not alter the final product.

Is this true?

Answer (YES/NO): NO